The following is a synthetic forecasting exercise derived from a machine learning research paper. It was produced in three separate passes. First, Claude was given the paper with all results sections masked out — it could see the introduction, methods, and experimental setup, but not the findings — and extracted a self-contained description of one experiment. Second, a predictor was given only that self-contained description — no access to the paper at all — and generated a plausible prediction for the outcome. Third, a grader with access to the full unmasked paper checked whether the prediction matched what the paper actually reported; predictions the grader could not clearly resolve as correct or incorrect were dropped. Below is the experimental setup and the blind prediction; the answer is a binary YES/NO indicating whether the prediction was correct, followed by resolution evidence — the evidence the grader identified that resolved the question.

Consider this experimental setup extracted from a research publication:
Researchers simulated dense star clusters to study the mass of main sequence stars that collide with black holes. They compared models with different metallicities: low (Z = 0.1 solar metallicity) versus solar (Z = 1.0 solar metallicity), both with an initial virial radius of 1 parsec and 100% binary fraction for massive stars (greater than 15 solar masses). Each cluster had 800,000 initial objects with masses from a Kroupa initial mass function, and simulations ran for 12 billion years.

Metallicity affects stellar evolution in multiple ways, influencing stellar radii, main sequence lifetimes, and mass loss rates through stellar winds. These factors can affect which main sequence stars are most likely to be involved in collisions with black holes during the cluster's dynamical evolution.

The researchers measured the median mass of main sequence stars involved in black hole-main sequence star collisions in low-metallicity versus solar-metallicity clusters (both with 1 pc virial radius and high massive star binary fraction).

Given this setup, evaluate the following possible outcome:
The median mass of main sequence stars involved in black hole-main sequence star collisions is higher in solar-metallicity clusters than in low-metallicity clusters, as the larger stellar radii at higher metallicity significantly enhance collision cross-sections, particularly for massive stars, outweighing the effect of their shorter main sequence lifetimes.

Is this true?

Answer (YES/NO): NO